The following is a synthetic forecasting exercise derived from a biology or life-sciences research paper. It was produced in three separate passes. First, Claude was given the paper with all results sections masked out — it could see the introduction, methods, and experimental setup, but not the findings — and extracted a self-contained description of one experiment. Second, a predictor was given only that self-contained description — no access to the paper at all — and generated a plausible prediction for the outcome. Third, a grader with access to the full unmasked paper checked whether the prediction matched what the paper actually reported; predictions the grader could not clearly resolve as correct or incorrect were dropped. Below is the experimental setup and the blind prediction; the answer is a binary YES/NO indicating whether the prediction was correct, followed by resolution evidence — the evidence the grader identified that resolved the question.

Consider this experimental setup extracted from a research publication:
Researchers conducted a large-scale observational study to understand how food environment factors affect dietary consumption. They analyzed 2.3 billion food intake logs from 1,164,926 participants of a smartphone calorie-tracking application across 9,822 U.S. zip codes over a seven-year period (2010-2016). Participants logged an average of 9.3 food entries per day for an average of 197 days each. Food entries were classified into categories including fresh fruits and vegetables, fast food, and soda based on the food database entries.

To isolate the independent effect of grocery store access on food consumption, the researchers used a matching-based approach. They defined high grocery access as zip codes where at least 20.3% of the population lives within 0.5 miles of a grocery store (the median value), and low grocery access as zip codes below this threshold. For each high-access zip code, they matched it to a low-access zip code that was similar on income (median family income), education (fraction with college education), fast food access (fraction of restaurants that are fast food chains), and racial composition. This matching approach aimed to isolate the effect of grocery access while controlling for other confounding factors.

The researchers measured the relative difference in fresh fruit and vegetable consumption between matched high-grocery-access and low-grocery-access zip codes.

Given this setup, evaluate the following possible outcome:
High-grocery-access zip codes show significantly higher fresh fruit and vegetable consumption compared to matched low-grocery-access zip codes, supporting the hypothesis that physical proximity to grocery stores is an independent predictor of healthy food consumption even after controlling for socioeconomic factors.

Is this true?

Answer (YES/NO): YES